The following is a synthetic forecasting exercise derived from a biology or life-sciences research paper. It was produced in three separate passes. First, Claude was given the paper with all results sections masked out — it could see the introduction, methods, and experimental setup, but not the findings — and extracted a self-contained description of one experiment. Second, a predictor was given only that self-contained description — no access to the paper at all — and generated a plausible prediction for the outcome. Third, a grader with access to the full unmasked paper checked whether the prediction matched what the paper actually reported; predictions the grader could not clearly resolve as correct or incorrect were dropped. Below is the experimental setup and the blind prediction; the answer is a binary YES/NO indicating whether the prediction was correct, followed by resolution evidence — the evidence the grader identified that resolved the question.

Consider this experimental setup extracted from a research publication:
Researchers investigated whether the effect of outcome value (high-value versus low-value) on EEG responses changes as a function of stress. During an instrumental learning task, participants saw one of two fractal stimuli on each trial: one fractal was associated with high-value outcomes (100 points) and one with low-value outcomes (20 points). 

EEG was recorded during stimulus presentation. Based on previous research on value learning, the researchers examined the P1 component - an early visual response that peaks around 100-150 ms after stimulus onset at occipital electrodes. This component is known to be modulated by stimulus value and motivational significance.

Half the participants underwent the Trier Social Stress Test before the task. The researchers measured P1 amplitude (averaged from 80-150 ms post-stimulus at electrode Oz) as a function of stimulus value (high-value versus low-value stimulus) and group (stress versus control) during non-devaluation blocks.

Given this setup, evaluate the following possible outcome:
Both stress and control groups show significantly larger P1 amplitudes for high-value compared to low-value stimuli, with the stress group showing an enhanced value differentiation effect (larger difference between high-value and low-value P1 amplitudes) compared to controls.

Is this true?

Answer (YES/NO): NO